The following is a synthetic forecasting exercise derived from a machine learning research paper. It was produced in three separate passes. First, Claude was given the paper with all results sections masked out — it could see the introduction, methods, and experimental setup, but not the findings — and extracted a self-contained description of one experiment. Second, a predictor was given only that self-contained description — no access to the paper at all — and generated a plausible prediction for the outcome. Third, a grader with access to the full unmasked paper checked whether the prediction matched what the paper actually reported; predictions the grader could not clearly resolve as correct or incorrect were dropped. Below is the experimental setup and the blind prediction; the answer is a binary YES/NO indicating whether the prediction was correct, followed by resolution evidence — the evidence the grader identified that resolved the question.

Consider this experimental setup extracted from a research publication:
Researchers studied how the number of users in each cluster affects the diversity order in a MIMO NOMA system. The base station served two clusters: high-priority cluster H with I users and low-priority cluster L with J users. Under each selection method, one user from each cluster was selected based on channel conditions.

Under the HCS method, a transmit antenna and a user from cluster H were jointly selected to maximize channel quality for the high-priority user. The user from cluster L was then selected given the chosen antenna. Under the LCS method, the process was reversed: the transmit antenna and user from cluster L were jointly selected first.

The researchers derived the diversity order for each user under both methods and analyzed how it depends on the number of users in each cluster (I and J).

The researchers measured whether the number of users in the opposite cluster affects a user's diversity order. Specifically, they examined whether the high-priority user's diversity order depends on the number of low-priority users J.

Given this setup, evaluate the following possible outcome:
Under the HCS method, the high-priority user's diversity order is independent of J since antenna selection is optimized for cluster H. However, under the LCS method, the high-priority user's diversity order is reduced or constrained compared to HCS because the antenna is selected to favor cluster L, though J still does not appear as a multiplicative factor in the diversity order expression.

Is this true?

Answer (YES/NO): YES